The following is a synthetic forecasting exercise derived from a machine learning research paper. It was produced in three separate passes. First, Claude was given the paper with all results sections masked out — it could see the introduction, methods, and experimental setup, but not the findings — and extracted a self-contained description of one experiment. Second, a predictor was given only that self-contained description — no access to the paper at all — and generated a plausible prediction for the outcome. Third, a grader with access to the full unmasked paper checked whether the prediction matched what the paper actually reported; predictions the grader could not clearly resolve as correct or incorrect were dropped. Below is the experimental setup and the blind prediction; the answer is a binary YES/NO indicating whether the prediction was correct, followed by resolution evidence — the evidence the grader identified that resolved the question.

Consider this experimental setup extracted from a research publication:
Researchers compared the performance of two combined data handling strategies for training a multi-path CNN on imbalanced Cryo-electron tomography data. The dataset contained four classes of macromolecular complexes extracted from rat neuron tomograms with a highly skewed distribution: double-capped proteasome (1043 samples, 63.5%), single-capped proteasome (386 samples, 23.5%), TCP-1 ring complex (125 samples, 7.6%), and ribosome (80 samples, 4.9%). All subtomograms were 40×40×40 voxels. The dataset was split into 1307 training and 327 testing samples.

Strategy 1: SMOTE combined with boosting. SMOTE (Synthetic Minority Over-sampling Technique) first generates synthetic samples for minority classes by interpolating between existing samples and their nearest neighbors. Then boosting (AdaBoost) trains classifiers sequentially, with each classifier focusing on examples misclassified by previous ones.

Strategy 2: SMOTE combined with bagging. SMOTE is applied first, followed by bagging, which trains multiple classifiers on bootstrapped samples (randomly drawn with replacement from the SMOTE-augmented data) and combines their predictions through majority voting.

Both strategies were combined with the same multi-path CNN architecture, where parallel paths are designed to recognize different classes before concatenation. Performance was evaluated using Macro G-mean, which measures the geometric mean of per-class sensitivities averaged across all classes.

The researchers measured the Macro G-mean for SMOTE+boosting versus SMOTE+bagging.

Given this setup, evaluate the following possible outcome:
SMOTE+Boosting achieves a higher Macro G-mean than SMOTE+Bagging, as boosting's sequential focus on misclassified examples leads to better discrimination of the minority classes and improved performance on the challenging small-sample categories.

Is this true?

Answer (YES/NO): NO